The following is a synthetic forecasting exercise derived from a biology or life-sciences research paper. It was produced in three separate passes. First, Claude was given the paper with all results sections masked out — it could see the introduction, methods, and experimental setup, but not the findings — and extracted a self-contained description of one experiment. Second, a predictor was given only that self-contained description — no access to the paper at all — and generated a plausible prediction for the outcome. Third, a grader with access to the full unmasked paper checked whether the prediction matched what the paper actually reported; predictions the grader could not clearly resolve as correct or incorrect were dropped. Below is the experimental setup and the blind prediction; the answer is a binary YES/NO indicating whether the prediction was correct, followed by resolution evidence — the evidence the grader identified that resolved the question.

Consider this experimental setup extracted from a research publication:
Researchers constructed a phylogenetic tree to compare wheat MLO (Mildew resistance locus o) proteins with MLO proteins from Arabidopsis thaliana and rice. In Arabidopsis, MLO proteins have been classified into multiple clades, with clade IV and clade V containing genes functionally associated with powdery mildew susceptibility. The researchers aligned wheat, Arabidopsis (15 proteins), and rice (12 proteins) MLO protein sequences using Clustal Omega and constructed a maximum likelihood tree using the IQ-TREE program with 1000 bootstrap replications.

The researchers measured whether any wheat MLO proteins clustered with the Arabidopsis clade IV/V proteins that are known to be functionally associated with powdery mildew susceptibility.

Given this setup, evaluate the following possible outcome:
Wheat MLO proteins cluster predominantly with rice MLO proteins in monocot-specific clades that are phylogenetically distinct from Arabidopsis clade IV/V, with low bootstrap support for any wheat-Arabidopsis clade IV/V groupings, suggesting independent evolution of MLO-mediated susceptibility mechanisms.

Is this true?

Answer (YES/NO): NO